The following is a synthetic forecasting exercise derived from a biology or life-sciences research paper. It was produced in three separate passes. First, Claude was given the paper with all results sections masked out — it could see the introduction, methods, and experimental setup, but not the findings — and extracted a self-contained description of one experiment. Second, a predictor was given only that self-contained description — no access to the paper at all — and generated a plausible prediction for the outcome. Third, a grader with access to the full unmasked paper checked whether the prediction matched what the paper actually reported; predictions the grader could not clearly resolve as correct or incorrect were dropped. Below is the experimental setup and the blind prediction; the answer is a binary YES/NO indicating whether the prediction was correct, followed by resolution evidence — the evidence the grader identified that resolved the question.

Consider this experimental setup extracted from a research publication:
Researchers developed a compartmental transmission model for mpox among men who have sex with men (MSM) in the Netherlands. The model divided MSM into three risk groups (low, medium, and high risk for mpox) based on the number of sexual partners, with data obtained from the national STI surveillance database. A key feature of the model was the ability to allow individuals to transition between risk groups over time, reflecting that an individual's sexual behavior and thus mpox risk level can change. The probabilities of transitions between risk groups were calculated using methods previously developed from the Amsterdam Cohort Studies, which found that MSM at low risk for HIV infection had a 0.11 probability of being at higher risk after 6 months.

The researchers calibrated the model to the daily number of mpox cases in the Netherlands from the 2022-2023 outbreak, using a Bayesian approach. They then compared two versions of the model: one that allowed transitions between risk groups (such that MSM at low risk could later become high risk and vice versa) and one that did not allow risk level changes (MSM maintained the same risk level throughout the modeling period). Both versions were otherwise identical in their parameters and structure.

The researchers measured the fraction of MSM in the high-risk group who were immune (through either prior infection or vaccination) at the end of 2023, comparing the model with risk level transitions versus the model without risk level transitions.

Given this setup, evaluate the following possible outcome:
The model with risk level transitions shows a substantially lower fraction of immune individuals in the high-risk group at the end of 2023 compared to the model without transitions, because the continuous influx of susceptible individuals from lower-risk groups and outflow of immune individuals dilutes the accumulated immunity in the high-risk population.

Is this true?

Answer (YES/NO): YES